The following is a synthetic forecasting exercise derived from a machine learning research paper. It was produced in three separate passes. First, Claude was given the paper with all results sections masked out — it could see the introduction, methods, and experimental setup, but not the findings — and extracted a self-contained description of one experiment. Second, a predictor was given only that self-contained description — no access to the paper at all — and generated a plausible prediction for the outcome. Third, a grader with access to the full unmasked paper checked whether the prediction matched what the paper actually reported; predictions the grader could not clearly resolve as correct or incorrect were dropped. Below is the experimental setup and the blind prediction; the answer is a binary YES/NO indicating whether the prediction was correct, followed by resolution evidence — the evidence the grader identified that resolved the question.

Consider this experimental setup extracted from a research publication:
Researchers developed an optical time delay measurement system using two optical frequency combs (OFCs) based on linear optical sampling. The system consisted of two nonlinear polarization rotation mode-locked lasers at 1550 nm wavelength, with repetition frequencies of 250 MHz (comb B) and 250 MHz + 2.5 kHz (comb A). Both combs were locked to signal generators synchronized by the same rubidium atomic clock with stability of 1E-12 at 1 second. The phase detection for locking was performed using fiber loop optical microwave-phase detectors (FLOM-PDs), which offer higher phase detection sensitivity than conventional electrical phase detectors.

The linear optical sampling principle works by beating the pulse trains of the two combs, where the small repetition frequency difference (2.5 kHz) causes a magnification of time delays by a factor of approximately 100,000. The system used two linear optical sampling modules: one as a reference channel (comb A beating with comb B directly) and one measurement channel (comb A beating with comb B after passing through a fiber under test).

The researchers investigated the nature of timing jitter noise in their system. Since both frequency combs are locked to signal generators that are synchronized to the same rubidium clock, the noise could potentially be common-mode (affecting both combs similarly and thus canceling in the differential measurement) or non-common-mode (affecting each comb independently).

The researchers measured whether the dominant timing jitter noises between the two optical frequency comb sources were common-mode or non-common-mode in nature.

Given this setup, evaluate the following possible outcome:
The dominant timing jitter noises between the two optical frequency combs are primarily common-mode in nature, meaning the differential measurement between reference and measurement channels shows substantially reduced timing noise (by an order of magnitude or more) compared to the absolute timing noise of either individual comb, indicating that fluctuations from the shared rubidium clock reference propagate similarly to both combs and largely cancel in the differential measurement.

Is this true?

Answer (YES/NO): NO